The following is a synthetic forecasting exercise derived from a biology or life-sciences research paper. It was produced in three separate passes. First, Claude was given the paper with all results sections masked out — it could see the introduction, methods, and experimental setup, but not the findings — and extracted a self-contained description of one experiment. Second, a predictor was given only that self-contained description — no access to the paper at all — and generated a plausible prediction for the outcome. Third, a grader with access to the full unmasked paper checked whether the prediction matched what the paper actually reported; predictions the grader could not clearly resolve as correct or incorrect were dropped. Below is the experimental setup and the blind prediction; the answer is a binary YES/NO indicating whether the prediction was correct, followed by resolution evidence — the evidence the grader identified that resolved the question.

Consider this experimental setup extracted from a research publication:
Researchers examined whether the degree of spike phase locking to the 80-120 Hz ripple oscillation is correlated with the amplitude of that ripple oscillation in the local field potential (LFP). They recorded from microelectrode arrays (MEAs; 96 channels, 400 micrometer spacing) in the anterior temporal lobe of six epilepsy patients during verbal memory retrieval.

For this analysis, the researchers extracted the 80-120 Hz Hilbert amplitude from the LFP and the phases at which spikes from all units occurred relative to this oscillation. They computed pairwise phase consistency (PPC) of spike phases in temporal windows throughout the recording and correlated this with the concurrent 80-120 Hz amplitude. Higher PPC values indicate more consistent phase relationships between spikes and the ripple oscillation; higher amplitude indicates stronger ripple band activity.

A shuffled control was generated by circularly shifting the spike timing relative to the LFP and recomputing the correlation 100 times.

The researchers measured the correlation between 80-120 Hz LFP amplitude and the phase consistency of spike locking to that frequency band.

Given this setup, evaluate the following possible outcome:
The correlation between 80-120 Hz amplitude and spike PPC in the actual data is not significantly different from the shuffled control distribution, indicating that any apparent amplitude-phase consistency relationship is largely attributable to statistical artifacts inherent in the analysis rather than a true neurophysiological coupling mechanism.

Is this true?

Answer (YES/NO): NO